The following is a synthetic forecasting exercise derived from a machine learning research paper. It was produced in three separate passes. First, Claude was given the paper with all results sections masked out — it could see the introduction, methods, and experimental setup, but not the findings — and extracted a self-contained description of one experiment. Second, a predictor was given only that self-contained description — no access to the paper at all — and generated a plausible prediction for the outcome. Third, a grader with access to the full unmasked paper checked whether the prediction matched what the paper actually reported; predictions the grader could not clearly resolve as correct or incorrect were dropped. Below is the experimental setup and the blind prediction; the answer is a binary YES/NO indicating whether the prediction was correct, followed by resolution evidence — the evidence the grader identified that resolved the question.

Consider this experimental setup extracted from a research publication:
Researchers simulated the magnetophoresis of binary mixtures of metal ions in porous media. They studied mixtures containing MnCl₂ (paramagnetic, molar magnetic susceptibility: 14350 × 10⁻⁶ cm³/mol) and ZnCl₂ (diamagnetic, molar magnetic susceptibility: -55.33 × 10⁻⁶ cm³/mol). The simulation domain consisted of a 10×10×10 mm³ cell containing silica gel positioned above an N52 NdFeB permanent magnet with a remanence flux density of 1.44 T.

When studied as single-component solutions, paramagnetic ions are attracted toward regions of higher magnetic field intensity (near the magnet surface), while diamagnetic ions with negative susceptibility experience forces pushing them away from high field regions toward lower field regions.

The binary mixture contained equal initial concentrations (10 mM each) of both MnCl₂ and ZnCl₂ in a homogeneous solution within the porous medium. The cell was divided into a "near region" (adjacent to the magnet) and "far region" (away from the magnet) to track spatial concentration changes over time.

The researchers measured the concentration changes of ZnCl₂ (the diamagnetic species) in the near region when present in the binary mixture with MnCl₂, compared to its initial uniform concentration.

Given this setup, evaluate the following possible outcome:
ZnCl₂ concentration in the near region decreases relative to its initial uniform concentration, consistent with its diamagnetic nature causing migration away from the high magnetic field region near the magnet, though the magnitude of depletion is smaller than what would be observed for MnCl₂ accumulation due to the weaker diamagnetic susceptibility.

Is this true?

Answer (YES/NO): NO